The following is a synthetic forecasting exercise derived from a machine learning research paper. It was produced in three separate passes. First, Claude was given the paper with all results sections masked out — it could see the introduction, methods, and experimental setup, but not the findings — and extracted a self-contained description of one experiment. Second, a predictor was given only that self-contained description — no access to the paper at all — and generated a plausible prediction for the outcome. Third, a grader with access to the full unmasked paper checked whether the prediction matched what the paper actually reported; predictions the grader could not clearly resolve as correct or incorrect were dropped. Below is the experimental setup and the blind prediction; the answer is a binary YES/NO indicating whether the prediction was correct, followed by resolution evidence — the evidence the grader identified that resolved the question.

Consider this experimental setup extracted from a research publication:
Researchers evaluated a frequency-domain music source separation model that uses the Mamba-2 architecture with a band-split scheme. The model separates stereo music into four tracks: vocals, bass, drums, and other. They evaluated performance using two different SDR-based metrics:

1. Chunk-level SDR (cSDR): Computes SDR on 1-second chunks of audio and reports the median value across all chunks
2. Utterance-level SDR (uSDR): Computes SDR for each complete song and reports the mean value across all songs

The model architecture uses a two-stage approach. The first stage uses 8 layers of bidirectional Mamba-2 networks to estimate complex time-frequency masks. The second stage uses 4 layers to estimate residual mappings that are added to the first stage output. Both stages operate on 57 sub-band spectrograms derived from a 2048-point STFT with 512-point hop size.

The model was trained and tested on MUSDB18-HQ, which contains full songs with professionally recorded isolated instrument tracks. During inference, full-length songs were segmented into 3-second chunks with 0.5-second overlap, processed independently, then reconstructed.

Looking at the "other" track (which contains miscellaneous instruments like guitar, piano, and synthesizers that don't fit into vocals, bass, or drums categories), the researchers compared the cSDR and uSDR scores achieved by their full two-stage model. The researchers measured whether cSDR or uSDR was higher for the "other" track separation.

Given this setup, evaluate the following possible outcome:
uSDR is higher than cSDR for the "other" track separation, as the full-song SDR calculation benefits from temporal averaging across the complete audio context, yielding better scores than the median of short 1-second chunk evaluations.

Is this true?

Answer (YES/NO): NO